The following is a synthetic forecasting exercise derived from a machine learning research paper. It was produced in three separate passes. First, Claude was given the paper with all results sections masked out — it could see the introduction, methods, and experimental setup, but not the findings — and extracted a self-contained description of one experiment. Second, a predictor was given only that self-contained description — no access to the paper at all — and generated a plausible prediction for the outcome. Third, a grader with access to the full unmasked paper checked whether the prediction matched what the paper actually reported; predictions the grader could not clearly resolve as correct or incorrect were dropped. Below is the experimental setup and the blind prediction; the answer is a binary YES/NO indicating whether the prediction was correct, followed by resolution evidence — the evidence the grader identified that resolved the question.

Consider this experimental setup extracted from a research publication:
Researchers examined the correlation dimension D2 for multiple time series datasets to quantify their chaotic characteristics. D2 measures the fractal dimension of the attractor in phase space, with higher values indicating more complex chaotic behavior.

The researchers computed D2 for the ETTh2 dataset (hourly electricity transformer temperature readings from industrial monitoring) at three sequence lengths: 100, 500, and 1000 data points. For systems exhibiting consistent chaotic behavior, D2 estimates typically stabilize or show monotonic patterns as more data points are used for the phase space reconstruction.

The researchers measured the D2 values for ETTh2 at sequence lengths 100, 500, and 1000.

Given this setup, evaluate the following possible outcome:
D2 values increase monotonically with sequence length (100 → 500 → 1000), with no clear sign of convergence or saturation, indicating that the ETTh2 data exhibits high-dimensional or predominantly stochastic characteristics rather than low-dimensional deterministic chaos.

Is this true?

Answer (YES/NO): NO